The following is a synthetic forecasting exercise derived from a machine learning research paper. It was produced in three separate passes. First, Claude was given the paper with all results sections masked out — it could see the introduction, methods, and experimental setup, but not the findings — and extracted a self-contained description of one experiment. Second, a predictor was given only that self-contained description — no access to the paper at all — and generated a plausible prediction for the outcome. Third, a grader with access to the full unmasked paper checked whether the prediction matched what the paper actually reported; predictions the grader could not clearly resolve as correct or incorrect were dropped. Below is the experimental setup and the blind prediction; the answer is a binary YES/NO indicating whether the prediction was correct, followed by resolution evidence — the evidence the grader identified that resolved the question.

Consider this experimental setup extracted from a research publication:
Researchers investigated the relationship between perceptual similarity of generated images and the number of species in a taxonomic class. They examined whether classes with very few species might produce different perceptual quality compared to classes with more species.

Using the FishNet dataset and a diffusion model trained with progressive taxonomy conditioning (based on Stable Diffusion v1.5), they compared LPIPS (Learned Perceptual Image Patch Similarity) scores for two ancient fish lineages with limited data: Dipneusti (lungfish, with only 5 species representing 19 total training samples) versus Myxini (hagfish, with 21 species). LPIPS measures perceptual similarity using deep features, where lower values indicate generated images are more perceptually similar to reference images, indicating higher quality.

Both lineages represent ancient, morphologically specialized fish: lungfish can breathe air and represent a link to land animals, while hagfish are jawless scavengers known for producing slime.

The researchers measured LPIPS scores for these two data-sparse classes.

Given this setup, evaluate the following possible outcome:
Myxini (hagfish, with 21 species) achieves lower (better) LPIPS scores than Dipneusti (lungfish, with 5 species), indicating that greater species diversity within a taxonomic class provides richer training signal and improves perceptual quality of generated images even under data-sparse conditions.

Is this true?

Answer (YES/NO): NO